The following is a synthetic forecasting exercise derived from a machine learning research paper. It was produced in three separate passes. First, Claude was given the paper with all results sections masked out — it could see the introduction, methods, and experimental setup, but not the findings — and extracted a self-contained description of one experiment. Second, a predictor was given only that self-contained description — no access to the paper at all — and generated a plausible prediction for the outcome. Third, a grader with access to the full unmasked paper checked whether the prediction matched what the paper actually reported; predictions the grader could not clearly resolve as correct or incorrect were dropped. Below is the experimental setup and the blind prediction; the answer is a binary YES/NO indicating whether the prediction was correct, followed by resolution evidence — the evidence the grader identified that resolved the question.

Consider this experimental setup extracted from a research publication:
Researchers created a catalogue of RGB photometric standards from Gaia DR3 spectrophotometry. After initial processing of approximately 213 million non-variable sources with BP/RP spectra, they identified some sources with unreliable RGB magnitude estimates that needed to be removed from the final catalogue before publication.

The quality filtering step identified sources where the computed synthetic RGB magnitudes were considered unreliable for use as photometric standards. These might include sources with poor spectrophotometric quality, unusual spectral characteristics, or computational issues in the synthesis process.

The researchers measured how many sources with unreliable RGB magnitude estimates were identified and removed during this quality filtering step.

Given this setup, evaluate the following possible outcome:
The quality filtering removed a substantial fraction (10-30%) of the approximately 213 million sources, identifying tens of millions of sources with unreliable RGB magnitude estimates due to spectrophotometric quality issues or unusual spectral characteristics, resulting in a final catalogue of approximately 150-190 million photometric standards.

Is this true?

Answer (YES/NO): NO